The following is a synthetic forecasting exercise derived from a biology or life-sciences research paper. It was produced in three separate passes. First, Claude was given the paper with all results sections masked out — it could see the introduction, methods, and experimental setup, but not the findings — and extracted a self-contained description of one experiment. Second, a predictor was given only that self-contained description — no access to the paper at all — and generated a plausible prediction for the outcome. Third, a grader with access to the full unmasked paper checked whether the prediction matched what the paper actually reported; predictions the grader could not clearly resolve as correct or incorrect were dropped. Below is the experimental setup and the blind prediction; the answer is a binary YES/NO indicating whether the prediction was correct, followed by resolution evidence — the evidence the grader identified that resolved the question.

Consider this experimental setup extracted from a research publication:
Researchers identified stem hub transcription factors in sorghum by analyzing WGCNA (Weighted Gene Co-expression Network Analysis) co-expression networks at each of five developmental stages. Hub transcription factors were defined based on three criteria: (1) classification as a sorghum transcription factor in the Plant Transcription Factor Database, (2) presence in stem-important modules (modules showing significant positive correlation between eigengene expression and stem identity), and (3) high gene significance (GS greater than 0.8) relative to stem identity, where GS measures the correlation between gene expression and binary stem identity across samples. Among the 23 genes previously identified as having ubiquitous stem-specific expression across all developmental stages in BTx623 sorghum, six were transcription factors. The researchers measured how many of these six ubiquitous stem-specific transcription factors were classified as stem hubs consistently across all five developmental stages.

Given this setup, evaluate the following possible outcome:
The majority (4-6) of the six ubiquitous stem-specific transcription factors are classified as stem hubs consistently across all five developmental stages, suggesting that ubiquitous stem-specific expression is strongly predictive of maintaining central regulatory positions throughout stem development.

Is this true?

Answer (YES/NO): NO